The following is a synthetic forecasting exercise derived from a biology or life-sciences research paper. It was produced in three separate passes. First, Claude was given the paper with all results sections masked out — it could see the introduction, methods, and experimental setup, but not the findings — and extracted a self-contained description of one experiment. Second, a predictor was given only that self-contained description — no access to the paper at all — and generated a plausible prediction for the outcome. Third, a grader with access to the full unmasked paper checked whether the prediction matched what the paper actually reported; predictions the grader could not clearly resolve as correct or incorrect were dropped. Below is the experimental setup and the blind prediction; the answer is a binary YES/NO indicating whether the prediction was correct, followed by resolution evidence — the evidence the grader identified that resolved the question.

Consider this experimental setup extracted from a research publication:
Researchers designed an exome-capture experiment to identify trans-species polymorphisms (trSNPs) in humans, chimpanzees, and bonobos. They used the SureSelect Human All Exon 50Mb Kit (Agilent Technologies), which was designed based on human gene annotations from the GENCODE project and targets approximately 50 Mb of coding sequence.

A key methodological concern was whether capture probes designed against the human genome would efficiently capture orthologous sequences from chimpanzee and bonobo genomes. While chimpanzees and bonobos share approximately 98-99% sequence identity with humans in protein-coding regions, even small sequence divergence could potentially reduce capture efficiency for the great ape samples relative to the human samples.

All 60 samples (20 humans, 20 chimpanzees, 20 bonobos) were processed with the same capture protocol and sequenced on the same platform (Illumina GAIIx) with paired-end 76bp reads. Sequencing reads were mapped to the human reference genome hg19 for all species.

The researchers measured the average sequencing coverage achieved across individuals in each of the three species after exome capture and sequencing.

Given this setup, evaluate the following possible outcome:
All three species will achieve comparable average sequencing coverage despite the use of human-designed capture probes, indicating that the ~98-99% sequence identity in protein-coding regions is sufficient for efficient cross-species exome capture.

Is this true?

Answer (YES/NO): YES